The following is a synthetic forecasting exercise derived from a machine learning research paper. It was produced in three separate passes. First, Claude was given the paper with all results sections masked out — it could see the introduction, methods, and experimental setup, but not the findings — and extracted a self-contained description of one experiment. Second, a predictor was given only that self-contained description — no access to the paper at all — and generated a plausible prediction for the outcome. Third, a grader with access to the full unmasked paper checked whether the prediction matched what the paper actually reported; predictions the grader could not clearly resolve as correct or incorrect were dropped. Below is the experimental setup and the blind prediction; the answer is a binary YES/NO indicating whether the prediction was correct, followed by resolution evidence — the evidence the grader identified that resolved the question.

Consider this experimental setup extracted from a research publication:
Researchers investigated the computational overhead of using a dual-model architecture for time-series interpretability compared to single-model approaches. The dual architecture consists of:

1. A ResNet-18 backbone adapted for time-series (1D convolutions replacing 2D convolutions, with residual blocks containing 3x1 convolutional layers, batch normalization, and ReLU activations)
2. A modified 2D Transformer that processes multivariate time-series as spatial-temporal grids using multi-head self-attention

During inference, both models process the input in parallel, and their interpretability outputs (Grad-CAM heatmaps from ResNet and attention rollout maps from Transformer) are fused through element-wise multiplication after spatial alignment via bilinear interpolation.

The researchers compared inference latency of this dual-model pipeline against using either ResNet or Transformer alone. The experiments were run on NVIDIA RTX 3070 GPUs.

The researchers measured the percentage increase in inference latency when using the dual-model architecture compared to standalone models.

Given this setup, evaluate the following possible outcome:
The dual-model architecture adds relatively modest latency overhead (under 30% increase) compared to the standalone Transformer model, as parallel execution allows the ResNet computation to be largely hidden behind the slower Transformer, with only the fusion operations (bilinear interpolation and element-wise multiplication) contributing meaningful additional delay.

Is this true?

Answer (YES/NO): NO